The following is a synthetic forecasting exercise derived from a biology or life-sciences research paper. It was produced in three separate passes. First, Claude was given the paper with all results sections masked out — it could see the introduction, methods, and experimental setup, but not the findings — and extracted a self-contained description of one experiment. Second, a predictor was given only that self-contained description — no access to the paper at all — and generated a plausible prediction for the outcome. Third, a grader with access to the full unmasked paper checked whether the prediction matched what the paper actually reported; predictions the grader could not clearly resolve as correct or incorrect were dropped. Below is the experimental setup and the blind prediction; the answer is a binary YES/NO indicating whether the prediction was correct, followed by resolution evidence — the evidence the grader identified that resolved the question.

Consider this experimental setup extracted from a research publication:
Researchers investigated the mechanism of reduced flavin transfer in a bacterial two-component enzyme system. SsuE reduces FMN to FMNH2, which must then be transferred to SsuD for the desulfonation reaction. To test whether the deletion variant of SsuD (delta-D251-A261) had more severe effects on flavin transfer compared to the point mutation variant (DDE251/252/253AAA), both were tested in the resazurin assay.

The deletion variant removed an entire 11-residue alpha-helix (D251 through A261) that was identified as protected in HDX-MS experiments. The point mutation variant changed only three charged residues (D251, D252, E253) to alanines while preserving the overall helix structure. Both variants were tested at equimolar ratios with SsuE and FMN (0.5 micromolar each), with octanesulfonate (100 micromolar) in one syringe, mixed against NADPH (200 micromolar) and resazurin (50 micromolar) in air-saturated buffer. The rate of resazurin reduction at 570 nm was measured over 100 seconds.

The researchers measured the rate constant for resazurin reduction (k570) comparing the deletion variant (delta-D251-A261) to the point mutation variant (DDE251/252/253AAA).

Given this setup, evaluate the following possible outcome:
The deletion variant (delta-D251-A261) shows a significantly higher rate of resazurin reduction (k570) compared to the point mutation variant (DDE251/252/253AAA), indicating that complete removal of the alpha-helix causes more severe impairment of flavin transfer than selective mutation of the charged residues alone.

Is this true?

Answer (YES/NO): NO